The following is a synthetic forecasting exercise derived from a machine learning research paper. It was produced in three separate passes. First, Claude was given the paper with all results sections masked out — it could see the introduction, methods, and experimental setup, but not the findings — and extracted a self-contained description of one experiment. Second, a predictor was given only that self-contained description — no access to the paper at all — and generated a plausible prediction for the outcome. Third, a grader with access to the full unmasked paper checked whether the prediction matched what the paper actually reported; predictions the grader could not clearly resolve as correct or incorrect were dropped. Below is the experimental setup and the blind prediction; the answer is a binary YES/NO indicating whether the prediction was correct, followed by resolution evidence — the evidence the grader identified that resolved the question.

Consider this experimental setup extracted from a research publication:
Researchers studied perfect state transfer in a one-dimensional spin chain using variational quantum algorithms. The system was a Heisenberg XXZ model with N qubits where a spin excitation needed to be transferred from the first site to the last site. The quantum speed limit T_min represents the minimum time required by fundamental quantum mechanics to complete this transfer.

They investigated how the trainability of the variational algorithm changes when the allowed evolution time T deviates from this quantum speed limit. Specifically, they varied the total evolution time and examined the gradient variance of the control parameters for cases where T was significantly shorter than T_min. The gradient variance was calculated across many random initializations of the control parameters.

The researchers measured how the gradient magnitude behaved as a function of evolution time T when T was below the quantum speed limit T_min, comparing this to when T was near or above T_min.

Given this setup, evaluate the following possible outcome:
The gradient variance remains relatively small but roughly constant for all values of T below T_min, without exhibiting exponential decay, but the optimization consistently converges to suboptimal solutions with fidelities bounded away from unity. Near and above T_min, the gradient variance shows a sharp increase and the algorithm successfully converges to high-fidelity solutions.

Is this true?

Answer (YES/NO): NO